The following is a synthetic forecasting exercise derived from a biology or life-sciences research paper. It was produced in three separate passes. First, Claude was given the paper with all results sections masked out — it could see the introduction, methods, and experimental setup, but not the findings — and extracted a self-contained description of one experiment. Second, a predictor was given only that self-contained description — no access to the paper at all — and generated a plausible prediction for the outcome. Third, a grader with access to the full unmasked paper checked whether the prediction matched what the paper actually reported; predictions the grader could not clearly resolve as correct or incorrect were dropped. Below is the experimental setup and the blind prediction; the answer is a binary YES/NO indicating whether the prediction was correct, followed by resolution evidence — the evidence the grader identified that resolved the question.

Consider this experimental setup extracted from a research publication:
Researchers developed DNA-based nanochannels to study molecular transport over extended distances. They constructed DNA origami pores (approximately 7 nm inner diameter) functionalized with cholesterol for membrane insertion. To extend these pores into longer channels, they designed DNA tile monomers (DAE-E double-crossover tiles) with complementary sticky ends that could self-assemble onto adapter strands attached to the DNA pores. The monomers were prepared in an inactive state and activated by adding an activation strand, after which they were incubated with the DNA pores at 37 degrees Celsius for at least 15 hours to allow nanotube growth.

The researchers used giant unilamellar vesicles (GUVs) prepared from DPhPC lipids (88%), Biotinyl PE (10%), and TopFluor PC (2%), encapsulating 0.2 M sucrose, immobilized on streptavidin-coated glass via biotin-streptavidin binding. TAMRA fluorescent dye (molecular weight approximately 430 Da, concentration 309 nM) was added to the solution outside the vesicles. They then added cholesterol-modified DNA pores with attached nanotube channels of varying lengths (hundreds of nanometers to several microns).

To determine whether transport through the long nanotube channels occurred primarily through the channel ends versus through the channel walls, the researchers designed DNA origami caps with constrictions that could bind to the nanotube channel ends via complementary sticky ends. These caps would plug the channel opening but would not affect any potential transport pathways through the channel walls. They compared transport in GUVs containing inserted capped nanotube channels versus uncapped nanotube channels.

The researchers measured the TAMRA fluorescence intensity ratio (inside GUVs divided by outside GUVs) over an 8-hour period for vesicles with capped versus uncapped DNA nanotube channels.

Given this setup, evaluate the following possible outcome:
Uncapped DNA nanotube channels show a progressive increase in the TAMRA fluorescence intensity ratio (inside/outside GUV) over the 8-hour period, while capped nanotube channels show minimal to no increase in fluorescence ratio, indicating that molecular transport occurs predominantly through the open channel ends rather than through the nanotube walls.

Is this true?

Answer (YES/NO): YES